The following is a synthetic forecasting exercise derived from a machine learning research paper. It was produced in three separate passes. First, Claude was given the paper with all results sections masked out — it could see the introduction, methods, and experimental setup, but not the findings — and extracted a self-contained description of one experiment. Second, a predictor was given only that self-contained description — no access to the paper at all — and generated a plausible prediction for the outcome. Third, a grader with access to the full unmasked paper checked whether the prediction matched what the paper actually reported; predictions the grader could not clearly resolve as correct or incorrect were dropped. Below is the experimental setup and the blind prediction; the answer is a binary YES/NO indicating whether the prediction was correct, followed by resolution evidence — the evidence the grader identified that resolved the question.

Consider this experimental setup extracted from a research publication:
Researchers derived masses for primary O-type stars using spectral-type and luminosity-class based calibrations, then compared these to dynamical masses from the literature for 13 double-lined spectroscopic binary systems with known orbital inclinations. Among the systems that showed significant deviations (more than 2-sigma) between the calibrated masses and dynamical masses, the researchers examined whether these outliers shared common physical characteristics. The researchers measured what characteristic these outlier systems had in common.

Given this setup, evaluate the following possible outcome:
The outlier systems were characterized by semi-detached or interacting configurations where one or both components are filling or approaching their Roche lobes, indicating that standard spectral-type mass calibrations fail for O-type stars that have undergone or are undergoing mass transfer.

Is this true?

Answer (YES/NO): YES